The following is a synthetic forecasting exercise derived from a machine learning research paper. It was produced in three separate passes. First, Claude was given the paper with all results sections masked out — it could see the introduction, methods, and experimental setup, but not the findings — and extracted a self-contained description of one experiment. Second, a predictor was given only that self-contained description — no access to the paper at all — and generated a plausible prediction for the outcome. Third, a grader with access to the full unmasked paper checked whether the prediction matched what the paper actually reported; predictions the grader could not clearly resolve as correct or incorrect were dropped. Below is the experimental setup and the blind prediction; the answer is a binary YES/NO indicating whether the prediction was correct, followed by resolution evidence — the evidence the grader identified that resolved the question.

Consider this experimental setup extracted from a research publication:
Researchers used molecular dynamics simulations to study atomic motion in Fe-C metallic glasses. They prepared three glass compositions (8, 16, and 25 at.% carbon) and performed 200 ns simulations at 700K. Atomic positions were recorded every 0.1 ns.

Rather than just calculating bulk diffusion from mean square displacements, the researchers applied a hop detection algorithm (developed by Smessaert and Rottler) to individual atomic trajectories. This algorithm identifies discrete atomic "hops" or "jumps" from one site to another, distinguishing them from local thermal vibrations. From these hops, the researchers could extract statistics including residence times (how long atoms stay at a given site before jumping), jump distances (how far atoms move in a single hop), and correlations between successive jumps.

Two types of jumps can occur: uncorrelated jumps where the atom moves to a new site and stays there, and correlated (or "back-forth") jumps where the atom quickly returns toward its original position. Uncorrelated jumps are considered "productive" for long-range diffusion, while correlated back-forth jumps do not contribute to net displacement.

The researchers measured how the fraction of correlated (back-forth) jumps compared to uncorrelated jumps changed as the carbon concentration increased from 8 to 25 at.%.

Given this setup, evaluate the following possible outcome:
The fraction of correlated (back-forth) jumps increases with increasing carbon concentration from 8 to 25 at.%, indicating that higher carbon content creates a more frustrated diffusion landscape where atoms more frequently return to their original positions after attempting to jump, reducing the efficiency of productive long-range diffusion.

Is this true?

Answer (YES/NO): YES